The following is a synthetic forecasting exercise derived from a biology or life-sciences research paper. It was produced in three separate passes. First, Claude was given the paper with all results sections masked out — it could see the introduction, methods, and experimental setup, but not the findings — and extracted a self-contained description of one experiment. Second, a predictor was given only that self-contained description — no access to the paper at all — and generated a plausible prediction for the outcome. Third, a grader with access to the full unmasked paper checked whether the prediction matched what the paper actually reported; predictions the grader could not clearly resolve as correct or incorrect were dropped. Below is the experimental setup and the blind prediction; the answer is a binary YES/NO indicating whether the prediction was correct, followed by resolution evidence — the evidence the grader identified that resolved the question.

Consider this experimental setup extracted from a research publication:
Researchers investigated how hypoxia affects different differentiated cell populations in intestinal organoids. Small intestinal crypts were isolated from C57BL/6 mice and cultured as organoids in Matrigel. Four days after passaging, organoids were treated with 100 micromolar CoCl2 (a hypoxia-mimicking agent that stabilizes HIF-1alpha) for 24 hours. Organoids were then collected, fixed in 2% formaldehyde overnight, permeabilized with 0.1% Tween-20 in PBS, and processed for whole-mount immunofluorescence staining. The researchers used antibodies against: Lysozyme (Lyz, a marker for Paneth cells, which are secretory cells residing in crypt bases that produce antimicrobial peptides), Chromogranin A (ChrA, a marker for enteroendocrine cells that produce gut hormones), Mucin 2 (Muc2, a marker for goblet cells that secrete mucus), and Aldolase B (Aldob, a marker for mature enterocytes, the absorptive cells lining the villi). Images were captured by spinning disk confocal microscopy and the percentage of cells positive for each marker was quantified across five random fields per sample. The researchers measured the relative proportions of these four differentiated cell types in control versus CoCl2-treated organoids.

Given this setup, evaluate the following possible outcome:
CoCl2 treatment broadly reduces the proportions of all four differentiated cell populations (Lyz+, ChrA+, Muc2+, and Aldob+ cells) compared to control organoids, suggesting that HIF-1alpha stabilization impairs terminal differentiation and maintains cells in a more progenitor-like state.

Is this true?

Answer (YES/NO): NO